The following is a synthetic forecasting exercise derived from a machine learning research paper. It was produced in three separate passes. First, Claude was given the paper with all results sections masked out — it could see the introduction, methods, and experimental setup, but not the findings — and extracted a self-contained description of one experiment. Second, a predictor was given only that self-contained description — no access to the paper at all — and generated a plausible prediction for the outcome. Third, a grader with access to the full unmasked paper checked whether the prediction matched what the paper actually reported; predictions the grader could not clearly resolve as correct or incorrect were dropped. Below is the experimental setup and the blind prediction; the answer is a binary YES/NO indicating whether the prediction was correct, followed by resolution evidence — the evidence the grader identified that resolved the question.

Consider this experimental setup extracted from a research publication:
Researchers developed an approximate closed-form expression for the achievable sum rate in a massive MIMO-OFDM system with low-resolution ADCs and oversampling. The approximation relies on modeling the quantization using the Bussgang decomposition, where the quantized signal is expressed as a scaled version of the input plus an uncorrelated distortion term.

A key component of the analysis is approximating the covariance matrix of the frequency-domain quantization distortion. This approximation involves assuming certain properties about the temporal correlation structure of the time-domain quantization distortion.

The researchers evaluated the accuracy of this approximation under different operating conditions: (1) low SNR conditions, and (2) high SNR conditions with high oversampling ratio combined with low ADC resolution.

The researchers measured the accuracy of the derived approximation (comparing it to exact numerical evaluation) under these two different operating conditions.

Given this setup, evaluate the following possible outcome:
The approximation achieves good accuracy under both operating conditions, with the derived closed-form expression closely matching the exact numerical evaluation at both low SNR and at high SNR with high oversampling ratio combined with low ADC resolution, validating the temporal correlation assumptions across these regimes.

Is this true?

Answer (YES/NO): NO